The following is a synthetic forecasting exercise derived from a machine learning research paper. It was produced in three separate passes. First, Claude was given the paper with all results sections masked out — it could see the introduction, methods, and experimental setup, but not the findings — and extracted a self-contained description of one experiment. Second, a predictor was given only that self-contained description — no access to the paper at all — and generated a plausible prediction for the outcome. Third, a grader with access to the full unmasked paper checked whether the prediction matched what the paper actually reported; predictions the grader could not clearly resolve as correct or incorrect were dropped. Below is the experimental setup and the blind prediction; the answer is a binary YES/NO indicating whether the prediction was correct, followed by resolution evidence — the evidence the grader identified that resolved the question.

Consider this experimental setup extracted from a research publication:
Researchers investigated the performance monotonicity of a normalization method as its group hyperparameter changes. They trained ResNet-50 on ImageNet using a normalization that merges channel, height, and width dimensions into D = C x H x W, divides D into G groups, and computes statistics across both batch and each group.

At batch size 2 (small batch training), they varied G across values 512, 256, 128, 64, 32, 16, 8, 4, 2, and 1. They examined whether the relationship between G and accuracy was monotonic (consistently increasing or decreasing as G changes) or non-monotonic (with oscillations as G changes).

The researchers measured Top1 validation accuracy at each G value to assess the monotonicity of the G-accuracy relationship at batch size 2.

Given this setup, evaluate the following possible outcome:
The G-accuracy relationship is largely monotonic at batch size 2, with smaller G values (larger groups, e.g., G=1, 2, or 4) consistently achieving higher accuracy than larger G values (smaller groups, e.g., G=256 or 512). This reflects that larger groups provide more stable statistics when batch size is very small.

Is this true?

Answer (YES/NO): YES